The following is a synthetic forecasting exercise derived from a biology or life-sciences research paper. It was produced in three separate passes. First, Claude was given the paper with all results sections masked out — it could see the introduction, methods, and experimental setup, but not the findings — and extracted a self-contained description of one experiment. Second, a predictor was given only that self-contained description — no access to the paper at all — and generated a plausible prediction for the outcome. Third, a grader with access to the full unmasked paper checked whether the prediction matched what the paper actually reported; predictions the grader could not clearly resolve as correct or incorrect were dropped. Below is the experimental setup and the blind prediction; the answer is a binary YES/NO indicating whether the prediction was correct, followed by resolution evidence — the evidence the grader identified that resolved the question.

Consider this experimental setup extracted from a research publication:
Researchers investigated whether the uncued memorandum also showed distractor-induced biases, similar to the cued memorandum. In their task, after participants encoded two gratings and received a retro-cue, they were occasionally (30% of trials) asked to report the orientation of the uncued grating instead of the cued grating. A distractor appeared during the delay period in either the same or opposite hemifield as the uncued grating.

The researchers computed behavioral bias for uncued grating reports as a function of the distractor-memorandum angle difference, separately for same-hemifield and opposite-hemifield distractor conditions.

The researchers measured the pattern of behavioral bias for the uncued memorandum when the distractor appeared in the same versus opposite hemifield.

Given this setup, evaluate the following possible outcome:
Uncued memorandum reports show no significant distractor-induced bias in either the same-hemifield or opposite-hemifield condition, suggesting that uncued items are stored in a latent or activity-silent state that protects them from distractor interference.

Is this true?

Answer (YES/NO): NO